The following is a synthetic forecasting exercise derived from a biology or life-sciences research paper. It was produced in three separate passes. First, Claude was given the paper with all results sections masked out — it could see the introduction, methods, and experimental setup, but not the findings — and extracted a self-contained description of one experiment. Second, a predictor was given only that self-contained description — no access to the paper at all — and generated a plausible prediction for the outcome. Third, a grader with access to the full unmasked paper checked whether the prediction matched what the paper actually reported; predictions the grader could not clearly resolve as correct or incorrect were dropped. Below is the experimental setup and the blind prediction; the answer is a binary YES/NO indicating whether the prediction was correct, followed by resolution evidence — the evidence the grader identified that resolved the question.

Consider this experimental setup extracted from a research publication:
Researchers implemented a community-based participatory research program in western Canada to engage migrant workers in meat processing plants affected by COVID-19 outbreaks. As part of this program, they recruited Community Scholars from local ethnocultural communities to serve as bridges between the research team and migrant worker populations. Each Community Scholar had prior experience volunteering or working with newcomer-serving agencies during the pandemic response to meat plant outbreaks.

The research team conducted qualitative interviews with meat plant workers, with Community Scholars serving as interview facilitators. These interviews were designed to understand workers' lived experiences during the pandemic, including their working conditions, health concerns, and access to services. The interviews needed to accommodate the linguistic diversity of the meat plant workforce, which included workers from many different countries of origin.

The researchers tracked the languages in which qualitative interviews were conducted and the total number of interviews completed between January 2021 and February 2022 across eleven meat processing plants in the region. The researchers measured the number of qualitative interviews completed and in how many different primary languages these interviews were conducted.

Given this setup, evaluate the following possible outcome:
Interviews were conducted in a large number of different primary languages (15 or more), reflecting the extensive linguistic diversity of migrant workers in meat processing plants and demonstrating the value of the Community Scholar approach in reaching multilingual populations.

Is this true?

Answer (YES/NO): NO